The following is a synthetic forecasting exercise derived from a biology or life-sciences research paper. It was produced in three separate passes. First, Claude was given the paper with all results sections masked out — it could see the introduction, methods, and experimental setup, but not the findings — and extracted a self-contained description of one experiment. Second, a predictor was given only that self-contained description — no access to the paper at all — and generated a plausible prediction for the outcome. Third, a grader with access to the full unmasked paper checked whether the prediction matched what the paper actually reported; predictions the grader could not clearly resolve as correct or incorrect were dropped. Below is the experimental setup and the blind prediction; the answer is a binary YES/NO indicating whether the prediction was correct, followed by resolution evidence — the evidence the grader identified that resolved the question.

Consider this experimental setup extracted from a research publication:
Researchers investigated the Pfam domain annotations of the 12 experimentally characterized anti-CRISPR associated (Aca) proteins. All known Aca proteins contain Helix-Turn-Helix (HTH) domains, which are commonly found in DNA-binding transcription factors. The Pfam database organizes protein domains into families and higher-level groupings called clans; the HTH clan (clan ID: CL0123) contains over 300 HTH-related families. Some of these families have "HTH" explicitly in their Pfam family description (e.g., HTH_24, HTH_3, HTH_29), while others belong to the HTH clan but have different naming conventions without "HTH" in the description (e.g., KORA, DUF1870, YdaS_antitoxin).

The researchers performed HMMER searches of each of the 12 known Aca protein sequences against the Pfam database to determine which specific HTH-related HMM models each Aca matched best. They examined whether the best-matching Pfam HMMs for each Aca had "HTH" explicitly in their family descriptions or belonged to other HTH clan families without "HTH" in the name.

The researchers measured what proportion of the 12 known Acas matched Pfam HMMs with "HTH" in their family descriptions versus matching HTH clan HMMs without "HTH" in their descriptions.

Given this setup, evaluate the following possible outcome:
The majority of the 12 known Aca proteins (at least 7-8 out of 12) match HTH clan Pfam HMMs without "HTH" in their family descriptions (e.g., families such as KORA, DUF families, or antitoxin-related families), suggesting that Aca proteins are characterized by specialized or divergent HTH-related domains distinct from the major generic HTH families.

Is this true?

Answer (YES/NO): NO